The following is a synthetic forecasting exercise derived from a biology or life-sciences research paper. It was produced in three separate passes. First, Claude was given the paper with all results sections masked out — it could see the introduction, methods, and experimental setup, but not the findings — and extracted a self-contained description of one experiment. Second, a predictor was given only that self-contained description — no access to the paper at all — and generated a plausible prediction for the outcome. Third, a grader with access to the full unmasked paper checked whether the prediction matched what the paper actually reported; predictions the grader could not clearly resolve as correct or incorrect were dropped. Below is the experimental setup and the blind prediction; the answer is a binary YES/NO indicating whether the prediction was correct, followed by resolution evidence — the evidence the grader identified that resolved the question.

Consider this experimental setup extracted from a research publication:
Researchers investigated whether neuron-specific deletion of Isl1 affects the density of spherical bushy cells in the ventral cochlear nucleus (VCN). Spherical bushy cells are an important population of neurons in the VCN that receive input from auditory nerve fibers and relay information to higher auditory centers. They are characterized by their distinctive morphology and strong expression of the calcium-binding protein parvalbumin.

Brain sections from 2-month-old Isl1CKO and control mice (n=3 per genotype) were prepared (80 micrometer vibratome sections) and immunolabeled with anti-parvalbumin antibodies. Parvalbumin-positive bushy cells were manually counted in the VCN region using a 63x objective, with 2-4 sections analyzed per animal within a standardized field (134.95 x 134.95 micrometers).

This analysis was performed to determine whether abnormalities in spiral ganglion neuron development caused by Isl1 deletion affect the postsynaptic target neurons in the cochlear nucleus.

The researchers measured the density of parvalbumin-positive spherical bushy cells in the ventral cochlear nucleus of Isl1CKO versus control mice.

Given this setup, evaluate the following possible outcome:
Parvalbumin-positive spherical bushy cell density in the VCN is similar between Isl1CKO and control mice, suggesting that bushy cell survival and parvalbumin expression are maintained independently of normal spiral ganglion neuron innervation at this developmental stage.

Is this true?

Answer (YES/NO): YES